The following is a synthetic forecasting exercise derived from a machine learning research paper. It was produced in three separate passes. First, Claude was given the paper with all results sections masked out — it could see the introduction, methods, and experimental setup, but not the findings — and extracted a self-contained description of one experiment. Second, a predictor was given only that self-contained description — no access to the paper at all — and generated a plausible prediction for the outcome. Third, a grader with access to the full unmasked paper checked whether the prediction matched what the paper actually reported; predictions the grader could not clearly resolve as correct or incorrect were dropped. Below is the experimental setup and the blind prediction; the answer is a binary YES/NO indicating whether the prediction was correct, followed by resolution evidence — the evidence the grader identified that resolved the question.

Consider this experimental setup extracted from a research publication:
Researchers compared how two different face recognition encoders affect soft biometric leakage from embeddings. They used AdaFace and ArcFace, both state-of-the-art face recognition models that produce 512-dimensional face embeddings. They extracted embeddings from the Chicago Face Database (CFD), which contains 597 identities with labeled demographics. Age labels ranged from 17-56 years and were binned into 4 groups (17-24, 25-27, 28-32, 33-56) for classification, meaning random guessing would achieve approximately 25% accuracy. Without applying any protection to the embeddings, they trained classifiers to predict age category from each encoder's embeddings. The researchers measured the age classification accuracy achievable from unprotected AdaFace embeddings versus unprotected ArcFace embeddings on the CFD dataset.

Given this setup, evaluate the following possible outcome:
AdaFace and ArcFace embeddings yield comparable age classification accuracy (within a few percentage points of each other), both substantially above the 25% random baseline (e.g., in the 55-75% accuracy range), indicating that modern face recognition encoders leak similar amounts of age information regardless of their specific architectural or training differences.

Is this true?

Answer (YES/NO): NO